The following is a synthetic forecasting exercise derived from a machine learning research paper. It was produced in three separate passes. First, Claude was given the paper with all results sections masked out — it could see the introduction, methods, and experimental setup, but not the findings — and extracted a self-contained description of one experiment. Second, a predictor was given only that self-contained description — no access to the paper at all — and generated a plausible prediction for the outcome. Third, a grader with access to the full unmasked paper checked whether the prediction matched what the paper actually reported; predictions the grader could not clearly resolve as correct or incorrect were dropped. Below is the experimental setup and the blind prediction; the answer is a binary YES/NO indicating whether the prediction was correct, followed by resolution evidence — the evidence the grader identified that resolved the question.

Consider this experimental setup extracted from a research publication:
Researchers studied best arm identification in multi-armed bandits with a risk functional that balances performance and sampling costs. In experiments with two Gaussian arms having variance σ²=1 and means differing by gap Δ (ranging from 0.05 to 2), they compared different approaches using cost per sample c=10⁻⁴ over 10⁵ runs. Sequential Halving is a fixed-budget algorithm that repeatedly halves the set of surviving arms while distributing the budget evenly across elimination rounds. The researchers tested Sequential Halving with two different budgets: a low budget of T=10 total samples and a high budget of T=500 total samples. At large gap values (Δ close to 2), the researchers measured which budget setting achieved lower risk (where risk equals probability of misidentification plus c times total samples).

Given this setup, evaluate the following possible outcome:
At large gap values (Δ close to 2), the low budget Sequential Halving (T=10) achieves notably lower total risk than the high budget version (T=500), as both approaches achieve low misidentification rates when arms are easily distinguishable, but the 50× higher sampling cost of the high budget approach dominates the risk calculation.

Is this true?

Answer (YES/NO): YES